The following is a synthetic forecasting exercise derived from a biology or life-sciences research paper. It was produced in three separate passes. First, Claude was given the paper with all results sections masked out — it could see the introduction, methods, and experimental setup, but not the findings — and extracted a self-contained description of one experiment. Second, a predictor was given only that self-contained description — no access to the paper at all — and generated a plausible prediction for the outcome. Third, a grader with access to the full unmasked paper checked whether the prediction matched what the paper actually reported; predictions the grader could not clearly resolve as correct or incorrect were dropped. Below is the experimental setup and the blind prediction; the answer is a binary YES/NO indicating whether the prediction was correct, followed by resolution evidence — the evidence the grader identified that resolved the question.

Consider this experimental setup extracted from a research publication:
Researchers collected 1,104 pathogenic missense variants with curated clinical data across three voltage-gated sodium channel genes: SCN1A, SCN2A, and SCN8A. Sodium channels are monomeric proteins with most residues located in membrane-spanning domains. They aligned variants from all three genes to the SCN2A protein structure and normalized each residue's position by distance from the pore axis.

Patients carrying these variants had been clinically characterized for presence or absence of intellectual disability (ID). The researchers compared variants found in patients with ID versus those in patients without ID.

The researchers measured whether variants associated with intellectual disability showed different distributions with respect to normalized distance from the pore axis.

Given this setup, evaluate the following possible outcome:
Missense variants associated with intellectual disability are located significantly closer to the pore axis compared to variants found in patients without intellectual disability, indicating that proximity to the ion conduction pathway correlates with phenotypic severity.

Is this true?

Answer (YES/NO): YES